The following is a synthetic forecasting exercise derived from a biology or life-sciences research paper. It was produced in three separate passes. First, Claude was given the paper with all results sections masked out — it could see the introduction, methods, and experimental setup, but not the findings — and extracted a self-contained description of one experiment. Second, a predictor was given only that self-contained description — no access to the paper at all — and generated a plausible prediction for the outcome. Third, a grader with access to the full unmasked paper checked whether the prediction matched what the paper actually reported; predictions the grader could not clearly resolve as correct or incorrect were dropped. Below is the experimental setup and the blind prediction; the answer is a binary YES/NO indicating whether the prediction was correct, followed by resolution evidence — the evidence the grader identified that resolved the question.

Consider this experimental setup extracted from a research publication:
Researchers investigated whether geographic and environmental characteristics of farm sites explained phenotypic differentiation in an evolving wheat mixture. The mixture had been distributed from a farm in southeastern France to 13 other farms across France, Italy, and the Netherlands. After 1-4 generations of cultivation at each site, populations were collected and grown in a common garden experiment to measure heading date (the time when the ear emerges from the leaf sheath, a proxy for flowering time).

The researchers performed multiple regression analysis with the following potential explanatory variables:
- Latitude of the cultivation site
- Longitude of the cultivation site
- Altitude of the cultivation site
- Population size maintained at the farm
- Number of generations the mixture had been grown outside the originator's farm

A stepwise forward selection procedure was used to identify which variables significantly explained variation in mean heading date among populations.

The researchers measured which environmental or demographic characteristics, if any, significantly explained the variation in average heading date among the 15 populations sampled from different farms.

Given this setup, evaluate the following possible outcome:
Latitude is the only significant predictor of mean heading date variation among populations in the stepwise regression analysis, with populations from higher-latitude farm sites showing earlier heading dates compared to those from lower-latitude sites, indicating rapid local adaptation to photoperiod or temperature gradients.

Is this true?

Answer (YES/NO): NO